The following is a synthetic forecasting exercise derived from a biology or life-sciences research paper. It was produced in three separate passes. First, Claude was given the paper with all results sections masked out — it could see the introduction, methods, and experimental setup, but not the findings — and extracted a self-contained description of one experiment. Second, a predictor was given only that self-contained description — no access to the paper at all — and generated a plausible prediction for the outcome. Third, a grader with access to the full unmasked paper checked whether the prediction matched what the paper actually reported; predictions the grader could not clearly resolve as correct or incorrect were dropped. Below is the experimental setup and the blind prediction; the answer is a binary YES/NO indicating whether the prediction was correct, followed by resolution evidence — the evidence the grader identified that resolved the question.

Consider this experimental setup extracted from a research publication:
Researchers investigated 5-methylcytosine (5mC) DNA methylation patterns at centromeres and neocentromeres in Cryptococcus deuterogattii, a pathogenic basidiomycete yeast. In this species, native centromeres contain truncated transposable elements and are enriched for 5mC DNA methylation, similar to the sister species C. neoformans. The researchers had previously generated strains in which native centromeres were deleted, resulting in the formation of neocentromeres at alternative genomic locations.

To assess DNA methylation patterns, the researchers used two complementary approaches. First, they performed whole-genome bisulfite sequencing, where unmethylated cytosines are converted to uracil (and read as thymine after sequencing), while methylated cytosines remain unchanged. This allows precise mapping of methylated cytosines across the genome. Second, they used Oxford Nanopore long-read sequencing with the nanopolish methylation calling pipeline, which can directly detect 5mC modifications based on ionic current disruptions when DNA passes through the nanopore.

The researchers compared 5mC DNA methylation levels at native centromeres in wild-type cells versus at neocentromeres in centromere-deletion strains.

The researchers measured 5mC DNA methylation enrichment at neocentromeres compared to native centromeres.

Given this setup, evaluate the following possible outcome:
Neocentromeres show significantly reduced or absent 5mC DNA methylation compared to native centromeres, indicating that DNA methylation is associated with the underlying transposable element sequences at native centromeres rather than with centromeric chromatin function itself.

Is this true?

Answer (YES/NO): YES